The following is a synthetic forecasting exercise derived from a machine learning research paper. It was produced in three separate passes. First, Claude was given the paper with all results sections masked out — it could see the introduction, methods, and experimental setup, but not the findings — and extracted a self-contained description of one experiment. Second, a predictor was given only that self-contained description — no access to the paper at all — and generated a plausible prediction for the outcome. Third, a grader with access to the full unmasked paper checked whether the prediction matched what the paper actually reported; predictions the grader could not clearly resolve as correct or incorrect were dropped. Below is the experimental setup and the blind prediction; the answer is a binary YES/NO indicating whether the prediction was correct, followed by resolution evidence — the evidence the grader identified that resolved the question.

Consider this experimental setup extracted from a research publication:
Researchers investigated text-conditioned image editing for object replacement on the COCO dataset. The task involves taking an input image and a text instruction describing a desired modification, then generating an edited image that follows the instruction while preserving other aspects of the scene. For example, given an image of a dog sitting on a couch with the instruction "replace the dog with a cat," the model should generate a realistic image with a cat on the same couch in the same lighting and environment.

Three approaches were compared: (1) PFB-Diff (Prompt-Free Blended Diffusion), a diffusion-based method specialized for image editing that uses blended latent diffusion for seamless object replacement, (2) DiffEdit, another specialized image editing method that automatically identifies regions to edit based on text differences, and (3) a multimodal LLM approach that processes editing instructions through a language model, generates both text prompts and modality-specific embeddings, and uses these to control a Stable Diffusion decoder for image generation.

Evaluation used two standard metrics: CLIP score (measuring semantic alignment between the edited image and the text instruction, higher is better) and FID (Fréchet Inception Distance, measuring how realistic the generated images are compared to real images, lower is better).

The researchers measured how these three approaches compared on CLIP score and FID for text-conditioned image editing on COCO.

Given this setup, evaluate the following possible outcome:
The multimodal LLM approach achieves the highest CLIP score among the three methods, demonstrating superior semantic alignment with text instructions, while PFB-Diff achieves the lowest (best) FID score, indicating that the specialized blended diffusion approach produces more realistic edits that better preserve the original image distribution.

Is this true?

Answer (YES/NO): NO